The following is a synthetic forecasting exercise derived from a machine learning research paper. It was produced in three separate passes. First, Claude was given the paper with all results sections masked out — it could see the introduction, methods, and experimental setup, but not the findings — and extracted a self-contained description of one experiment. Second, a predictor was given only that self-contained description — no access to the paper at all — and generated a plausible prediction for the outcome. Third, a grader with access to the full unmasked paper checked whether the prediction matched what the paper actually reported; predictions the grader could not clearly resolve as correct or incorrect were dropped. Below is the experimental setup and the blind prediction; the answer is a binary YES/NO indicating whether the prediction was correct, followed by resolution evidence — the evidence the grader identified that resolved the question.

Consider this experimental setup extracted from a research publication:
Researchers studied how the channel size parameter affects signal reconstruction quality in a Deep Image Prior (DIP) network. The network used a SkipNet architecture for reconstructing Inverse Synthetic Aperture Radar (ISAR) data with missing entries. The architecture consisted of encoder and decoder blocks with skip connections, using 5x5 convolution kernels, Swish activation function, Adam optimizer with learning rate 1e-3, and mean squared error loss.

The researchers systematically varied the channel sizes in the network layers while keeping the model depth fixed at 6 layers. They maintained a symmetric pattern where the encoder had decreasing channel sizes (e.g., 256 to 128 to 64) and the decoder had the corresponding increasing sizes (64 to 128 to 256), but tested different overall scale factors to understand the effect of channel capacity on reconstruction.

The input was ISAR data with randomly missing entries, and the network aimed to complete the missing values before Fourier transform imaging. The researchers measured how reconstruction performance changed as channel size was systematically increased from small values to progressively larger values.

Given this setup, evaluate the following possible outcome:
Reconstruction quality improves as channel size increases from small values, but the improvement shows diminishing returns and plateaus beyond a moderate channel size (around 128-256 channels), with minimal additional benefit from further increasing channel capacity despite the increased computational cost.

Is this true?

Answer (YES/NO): NO